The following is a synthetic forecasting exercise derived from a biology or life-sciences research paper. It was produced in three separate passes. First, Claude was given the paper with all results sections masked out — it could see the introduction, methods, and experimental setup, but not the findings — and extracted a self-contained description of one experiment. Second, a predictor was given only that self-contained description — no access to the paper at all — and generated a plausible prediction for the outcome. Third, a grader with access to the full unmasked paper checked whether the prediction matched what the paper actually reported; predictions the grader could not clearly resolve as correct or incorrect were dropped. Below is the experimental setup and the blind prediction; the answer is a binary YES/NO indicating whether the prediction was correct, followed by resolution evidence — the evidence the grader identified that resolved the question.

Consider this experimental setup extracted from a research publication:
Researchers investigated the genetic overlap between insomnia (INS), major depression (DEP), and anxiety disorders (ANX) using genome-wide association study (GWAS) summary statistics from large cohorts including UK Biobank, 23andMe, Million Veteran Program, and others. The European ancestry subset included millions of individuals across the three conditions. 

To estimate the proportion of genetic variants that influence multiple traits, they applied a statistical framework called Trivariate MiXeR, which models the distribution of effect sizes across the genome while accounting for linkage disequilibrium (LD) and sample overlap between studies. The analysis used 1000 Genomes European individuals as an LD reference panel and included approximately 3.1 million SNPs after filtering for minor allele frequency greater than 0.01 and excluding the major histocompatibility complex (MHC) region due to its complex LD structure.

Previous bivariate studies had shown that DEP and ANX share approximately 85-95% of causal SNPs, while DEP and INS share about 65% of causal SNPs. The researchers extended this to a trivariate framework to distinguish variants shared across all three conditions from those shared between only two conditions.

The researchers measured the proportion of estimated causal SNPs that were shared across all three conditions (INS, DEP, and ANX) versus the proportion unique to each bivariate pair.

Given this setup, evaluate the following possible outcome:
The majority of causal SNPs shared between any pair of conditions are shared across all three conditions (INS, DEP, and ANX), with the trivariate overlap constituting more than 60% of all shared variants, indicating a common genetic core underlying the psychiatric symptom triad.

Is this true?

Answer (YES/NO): NO